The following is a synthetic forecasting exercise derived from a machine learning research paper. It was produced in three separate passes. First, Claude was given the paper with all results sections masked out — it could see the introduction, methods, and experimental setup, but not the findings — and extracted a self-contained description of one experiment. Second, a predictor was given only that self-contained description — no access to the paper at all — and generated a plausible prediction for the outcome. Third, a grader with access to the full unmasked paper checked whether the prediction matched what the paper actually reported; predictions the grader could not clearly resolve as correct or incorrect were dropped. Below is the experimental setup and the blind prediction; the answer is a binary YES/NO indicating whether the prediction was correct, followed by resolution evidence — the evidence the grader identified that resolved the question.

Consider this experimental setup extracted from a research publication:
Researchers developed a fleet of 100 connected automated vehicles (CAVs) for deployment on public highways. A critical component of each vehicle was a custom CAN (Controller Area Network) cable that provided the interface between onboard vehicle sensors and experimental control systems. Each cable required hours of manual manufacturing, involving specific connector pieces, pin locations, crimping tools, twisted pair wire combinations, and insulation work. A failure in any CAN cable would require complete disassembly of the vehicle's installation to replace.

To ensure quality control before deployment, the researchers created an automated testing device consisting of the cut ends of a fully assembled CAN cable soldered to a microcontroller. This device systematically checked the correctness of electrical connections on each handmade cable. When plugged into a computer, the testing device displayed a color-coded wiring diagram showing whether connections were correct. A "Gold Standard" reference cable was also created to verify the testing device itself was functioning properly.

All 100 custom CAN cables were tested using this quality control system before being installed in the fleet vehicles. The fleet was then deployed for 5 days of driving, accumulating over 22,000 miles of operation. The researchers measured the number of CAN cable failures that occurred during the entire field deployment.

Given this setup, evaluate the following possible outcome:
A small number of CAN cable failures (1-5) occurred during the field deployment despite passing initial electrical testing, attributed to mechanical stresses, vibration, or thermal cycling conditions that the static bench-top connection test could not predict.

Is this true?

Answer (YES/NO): NO